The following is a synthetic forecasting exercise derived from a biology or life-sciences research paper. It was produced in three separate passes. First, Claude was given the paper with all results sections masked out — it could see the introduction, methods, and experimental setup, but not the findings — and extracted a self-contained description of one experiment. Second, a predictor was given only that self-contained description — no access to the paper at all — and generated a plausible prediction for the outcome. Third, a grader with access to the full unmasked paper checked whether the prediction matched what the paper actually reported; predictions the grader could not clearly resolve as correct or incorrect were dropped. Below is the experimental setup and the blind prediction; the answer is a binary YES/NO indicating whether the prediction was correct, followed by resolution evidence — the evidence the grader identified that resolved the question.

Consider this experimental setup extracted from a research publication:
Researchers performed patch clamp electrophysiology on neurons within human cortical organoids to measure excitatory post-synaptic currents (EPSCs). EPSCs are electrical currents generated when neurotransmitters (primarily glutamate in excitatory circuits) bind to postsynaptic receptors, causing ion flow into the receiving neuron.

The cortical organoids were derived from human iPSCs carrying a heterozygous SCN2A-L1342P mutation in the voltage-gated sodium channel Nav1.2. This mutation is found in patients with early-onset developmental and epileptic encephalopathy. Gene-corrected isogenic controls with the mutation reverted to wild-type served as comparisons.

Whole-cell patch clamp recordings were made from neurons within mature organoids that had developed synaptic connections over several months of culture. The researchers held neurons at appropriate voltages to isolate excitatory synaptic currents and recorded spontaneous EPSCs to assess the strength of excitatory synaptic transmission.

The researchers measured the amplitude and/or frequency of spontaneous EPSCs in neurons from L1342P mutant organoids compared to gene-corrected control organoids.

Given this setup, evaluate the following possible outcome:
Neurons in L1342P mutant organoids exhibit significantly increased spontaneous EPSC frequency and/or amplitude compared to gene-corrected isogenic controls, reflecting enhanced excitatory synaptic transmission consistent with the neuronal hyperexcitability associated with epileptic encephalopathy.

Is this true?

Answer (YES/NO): YES